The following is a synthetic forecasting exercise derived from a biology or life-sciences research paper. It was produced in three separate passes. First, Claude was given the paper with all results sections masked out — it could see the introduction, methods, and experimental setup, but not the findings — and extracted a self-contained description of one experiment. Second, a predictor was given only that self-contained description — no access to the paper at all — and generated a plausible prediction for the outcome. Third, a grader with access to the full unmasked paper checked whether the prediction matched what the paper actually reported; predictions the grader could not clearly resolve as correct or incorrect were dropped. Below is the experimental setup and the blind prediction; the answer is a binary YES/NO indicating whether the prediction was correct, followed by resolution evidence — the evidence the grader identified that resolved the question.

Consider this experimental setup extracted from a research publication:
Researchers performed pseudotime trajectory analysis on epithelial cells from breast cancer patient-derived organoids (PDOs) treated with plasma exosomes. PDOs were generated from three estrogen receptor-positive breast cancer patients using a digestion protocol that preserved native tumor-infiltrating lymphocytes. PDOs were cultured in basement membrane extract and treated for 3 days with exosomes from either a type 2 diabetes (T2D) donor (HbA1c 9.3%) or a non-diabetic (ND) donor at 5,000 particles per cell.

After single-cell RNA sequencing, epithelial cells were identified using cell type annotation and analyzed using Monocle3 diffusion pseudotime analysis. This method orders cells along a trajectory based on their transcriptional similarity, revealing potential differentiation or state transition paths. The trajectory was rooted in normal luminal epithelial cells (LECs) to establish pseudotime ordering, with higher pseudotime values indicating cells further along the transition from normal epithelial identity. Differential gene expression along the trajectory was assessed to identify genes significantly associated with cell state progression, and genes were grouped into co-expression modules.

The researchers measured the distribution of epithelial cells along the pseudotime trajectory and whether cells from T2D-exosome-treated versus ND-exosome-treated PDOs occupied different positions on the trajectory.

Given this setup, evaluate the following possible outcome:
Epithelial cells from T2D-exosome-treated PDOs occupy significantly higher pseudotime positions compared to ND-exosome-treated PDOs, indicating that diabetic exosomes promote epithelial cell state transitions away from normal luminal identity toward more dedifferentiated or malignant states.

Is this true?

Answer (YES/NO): YES